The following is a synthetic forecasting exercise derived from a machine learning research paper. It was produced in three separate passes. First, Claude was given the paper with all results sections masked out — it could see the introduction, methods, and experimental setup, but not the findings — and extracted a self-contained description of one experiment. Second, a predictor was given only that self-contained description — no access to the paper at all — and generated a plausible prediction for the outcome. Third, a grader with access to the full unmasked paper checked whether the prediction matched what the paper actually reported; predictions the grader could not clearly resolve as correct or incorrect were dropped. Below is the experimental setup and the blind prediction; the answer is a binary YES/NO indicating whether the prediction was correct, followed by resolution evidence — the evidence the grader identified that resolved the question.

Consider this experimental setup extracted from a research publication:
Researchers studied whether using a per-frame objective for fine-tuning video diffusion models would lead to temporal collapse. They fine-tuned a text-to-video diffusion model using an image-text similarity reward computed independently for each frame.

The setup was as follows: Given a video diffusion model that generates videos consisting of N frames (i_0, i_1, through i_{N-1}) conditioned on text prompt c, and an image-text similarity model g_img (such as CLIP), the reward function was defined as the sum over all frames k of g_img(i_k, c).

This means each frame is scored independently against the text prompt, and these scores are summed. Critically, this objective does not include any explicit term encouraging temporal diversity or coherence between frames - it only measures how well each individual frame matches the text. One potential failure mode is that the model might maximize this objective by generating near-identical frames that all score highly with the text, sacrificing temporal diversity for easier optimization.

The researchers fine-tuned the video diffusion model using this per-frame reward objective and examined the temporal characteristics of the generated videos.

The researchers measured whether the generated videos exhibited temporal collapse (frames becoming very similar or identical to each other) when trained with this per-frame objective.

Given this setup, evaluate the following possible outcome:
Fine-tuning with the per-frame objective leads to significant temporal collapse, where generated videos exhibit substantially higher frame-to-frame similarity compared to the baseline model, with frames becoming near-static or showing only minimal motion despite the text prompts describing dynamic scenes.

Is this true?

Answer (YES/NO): NO